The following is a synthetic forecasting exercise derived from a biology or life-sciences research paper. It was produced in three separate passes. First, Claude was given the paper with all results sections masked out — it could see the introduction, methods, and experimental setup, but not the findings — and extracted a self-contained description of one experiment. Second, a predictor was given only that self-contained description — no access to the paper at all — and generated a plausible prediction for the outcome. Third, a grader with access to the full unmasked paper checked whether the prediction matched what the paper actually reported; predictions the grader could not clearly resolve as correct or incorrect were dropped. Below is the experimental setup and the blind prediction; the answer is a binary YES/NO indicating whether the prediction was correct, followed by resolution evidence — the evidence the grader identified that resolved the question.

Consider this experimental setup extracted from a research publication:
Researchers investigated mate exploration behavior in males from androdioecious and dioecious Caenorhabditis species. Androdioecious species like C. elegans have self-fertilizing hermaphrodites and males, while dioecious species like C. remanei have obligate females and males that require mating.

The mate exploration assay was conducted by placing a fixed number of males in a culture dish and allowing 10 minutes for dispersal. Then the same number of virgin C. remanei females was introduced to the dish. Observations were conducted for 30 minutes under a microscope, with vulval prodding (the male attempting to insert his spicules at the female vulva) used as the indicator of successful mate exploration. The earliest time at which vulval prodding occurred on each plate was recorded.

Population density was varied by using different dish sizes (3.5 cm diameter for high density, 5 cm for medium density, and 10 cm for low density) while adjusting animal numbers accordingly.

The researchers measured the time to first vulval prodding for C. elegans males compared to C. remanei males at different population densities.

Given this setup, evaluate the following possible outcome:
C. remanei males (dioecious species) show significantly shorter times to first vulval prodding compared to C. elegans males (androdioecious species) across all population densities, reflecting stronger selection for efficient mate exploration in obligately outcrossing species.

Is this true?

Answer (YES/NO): NO